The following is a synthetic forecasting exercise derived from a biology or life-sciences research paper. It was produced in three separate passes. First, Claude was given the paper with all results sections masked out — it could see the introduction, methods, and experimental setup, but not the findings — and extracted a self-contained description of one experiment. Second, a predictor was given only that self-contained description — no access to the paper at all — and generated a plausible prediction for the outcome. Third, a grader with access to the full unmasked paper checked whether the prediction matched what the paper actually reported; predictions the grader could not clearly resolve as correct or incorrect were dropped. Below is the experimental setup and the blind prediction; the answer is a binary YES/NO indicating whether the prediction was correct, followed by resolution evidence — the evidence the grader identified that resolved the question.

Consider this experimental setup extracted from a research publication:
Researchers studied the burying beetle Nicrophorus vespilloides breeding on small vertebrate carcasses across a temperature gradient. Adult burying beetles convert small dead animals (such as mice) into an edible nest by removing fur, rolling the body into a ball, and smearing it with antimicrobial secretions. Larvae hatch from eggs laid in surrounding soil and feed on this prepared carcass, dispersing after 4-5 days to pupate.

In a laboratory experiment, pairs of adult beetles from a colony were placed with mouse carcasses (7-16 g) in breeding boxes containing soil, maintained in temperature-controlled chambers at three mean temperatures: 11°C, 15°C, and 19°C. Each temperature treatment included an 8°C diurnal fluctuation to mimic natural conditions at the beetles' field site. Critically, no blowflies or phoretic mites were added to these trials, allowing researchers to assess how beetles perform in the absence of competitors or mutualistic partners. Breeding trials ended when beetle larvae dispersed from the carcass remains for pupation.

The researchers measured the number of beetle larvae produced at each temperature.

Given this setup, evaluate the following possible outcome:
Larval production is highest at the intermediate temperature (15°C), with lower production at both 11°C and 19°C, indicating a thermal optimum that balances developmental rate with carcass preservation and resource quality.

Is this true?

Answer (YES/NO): YES